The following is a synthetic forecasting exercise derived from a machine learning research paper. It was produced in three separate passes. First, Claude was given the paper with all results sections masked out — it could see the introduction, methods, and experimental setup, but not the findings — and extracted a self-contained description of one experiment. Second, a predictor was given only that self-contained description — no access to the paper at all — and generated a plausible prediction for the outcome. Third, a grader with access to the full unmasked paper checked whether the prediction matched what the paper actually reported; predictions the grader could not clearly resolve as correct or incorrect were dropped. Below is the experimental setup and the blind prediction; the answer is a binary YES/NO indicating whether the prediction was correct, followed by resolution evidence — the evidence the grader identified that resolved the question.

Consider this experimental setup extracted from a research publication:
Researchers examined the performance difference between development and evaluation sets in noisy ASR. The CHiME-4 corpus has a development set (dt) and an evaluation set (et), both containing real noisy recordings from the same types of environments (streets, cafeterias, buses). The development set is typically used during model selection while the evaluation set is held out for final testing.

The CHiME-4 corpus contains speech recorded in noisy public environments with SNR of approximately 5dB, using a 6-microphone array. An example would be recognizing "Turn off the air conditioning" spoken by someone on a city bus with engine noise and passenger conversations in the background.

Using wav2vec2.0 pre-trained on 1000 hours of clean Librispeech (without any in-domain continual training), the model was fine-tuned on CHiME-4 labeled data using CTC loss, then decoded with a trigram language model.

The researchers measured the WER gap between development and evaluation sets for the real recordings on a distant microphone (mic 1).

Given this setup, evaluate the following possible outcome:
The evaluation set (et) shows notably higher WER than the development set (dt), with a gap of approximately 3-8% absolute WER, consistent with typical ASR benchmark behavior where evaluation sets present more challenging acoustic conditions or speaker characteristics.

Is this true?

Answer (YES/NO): YES